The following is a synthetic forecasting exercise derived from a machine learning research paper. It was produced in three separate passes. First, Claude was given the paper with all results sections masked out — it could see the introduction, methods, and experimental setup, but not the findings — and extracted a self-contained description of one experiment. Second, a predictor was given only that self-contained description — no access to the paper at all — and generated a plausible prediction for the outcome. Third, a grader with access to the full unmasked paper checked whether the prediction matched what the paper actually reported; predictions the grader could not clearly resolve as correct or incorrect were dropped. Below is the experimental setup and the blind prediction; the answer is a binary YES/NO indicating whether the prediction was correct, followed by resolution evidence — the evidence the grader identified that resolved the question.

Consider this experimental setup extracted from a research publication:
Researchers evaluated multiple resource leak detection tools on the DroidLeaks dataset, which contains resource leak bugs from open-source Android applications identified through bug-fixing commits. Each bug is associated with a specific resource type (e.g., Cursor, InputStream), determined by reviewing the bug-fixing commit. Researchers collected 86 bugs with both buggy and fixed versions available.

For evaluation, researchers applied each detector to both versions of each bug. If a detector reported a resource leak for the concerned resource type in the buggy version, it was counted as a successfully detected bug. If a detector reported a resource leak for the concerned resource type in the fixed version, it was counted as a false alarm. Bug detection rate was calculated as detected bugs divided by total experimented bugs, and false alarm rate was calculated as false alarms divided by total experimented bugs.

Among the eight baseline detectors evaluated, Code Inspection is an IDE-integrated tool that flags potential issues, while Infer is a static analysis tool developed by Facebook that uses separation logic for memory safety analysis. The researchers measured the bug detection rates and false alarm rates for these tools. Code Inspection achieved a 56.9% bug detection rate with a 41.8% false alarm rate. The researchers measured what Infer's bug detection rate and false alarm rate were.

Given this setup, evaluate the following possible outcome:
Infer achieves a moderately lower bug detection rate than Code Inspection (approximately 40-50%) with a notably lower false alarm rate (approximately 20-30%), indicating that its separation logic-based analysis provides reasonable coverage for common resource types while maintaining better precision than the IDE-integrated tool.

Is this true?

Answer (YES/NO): NO